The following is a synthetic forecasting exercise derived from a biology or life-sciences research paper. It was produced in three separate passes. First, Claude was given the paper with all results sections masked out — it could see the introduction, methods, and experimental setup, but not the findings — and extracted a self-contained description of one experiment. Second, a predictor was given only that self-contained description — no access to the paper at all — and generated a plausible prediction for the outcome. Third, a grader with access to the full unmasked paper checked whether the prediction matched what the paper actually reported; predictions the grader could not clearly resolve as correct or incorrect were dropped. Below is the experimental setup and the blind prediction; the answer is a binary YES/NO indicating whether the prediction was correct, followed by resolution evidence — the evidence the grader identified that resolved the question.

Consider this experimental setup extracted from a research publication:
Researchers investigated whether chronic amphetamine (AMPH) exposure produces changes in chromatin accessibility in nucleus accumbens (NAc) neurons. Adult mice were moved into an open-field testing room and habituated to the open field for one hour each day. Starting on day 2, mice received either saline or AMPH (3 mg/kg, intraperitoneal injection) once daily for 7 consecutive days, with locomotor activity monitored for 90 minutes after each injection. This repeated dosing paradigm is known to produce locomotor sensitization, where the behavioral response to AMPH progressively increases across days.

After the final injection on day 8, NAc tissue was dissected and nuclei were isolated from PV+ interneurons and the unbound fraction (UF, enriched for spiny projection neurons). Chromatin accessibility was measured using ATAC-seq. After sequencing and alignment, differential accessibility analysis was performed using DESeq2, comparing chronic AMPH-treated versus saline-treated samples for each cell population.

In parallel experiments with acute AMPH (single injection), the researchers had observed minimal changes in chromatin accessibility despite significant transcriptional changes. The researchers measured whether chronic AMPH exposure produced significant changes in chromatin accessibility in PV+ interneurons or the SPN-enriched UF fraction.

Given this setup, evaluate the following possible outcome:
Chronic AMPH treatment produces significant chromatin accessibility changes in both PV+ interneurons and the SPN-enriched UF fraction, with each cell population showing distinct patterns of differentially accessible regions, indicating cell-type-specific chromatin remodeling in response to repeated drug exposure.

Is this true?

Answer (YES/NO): NO